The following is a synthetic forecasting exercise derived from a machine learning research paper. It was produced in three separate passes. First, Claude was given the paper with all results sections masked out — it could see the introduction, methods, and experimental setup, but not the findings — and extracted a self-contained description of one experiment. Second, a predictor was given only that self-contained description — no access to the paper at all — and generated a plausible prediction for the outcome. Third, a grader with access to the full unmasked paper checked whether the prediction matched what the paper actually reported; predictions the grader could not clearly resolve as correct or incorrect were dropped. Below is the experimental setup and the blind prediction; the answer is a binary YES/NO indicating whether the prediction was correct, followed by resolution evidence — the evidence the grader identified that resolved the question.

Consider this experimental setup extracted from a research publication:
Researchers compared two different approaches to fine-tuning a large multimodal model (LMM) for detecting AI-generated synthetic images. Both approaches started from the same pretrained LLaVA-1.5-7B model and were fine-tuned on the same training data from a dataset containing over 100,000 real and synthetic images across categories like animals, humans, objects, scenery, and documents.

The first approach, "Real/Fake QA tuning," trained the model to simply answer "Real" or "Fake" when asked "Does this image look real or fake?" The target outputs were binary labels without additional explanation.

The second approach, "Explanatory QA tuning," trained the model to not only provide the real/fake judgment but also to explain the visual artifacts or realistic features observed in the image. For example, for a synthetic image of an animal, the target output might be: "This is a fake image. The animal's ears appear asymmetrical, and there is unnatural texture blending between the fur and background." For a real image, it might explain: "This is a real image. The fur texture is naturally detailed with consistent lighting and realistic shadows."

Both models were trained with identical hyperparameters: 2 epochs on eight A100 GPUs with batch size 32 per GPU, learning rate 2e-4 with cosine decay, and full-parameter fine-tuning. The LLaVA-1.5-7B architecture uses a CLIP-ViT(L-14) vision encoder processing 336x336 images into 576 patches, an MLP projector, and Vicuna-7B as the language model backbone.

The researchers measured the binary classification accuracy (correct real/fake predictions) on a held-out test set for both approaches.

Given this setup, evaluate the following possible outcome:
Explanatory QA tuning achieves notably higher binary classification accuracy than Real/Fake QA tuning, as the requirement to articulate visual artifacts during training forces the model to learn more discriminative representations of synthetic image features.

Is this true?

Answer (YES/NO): YES